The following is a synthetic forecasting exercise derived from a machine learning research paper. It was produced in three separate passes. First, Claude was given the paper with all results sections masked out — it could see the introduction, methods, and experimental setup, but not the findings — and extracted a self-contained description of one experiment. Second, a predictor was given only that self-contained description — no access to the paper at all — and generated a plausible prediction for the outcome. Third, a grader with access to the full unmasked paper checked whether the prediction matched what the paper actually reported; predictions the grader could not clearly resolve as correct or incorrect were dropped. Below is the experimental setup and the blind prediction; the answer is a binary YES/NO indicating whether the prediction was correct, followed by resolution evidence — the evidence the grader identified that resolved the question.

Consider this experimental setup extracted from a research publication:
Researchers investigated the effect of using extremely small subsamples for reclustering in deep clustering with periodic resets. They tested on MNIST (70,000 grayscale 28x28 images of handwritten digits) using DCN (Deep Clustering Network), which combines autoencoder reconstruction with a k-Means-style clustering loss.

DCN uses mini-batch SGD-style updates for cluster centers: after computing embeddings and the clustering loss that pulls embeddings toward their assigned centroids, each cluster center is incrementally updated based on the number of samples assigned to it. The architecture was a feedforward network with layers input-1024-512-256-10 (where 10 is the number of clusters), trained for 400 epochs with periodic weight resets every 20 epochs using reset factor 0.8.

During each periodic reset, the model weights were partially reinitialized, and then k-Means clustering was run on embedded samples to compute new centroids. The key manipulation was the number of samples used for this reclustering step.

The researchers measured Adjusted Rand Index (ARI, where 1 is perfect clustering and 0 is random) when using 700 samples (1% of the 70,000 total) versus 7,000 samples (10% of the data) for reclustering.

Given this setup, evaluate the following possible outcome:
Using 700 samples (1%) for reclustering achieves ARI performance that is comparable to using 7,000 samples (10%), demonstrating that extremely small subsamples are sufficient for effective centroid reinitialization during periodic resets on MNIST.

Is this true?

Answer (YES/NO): NO